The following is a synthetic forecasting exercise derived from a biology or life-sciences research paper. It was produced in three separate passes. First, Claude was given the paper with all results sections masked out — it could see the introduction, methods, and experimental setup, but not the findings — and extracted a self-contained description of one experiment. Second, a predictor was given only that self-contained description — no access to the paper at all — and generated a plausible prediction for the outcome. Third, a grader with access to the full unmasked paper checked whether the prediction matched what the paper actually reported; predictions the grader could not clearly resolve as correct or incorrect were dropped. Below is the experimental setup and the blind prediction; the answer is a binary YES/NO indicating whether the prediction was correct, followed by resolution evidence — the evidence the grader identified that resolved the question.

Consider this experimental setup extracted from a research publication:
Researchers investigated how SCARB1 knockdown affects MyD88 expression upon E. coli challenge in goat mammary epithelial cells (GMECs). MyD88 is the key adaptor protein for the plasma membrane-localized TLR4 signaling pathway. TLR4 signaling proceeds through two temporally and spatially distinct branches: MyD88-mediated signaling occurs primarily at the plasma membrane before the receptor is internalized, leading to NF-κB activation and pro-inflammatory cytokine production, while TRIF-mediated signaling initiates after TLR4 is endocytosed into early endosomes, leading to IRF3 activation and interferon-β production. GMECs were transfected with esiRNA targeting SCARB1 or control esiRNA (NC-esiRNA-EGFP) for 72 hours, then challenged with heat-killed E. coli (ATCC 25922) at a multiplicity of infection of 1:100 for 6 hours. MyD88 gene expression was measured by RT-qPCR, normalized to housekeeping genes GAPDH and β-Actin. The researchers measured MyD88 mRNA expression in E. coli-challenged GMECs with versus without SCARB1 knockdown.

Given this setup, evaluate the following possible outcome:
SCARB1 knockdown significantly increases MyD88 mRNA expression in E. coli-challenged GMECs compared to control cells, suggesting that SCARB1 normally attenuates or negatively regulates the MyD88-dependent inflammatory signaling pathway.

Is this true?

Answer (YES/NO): NO